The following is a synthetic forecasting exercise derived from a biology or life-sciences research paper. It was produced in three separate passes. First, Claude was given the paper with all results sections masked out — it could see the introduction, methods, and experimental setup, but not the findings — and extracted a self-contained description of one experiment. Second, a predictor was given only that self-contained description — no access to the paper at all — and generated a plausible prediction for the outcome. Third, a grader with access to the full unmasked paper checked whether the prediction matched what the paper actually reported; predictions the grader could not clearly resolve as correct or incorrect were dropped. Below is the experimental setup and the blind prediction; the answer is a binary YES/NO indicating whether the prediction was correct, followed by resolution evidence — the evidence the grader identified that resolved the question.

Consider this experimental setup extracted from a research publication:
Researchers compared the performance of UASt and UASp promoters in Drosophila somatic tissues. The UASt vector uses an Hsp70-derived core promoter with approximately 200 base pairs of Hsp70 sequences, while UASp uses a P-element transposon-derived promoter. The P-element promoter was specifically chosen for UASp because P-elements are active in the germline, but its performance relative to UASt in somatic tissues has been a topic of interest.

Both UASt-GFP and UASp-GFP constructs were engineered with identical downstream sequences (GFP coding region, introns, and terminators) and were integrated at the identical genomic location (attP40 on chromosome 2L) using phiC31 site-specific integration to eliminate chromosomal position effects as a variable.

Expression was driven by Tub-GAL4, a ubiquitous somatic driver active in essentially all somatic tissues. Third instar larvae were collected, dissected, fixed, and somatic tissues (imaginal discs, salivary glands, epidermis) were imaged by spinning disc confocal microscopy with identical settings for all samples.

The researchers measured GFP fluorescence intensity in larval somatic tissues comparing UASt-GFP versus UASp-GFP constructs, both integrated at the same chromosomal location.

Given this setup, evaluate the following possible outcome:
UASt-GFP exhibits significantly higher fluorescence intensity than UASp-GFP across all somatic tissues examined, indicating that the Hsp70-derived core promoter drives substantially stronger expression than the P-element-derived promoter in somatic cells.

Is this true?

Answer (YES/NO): YES